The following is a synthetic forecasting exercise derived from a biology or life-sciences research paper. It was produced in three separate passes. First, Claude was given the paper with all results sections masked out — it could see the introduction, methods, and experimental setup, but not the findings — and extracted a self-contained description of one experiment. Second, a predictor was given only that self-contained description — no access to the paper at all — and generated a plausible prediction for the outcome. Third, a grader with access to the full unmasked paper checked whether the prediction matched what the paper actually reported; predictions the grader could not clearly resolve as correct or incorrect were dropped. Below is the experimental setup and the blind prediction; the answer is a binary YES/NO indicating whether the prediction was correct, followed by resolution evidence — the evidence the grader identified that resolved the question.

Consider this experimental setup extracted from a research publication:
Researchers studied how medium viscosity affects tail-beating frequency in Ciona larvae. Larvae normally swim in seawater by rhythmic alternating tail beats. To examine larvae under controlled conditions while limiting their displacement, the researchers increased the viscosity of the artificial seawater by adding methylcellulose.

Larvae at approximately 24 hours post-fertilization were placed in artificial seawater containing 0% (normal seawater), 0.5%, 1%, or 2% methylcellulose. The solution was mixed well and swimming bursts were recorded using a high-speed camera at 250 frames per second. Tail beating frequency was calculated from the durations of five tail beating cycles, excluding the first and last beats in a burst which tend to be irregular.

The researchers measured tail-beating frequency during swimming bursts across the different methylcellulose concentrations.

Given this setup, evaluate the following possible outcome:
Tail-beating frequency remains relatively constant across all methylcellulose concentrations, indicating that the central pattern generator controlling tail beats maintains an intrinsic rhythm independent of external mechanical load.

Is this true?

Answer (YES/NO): YES